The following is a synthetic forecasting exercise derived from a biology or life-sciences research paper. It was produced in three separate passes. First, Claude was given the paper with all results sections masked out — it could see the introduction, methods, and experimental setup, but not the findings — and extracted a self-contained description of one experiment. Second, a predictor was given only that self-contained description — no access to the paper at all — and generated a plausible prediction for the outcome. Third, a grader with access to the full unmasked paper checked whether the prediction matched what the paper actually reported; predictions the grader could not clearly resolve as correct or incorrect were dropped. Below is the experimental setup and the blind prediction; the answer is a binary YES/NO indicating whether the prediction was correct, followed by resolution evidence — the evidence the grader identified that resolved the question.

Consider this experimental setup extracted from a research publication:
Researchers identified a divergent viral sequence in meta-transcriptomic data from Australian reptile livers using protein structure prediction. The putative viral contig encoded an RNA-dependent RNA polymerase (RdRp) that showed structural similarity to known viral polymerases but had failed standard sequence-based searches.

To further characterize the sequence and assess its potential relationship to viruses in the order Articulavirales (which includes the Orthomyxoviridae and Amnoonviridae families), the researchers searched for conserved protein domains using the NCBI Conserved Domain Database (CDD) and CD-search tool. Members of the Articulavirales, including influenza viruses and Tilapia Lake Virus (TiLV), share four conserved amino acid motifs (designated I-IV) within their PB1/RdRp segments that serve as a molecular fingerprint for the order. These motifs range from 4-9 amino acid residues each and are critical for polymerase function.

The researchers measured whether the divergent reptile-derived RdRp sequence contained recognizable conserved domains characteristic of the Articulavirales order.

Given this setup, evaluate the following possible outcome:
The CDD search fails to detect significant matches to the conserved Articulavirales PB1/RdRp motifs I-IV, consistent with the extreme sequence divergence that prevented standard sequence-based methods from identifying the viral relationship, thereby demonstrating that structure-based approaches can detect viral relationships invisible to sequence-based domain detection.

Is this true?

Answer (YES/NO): NO